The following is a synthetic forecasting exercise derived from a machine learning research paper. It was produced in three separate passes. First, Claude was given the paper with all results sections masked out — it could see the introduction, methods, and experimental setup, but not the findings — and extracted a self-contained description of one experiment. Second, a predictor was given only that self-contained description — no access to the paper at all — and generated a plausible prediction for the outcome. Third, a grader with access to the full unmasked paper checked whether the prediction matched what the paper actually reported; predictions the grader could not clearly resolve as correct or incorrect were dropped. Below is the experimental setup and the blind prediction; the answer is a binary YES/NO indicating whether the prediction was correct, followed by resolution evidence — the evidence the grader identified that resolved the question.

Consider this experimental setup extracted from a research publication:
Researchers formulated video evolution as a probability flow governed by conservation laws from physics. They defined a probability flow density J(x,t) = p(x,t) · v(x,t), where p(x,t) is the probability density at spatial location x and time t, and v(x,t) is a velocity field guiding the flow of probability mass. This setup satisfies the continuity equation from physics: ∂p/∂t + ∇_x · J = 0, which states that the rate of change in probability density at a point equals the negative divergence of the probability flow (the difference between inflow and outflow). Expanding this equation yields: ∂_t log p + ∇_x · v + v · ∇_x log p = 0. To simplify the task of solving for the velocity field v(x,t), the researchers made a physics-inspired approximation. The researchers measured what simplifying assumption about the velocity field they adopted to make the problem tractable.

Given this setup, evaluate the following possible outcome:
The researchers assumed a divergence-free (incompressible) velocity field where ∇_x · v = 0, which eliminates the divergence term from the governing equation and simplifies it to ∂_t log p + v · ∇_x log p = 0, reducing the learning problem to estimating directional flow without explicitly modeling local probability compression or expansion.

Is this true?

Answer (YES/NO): YES